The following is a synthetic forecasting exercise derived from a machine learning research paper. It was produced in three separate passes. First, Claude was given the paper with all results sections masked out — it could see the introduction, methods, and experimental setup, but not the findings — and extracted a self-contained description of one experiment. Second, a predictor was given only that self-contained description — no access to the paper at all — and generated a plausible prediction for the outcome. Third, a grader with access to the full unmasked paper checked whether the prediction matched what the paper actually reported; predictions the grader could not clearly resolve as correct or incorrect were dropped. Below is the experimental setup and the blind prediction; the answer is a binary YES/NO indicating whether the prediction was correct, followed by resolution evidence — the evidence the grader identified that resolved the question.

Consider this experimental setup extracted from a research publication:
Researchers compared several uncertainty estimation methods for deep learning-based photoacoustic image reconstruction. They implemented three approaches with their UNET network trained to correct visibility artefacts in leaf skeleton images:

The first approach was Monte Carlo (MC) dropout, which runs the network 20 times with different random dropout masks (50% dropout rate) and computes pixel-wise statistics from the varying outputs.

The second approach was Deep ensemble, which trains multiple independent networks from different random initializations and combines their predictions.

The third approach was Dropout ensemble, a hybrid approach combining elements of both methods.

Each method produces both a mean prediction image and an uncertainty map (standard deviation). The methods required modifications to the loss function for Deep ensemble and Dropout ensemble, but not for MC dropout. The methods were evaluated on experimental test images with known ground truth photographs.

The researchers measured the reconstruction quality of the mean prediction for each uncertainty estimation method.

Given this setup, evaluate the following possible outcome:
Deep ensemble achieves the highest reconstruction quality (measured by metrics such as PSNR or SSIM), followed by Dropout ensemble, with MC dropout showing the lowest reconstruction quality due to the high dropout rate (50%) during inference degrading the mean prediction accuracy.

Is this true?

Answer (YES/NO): NO